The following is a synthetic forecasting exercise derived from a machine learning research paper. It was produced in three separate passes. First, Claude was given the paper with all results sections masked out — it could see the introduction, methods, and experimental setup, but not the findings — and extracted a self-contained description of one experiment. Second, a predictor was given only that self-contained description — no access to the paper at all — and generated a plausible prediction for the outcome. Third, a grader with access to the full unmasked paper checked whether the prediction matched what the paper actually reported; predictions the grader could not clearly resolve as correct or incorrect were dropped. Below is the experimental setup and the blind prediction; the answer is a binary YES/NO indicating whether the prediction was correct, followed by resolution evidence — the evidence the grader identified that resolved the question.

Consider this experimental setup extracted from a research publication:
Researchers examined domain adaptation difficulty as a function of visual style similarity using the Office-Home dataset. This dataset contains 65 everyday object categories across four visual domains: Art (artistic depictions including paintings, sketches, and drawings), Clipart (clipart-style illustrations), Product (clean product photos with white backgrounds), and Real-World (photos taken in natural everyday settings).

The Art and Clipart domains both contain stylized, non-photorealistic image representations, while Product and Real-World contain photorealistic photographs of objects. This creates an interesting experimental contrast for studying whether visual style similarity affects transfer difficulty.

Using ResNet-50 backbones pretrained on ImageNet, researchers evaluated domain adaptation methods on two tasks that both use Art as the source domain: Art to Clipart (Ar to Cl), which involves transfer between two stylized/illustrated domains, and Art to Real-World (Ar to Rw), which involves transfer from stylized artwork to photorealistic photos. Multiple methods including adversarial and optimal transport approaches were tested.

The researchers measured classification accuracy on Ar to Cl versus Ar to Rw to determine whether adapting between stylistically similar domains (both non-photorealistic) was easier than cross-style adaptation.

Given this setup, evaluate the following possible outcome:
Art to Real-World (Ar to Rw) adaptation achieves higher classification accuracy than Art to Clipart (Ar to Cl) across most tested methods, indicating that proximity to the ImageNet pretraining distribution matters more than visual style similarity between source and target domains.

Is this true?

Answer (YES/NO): YES